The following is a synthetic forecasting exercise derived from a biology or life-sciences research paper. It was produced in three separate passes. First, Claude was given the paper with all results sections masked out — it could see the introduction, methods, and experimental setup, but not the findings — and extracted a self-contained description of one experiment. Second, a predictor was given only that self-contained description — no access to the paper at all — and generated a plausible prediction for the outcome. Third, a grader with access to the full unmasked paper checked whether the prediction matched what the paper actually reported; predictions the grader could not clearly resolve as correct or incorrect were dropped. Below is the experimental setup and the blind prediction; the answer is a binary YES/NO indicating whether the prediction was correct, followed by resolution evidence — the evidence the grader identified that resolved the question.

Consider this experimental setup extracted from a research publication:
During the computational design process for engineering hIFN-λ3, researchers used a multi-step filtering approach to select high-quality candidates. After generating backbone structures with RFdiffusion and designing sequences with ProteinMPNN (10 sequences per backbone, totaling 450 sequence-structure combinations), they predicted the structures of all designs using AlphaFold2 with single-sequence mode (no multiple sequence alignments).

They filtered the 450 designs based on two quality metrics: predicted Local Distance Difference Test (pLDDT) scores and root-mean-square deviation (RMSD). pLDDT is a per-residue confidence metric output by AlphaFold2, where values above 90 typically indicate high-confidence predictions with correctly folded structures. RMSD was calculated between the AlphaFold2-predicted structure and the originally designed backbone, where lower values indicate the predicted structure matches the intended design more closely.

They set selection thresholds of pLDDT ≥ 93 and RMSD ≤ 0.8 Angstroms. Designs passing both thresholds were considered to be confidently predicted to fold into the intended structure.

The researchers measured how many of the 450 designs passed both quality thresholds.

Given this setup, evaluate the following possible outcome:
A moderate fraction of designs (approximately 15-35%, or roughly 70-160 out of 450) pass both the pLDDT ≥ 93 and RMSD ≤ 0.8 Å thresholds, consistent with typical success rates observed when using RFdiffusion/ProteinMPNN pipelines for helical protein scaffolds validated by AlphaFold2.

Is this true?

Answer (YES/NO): NO